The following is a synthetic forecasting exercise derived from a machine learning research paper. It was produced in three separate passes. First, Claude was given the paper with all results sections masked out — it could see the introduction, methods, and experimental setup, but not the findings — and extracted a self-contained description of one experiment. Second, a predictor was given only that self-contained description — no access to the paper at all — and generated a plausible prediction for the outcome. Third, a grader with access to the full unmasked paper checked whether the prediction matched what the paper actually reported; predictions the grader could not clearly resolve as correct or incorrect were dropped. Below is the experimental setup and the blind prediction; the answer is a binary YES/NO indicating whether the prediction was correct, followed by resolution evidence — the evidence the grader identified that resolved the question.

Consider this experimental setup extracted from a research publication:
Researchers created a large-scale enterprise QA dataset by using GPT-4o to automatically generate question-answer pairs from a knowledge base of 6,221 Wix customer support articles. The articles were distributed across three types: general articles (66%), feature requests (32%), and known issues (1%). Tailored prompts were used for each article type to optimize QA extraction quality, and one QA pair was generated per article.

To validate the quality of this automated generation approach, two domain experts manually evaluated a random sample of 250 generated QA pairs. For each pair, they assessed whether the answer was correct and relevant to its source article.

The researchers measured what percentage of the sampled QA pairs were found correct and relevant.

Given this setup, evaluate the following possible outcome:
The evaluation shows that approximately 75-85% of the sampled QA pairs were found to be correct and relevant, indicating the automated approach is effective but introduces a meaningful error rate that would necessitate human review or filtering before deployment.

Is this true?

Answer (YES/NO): NO